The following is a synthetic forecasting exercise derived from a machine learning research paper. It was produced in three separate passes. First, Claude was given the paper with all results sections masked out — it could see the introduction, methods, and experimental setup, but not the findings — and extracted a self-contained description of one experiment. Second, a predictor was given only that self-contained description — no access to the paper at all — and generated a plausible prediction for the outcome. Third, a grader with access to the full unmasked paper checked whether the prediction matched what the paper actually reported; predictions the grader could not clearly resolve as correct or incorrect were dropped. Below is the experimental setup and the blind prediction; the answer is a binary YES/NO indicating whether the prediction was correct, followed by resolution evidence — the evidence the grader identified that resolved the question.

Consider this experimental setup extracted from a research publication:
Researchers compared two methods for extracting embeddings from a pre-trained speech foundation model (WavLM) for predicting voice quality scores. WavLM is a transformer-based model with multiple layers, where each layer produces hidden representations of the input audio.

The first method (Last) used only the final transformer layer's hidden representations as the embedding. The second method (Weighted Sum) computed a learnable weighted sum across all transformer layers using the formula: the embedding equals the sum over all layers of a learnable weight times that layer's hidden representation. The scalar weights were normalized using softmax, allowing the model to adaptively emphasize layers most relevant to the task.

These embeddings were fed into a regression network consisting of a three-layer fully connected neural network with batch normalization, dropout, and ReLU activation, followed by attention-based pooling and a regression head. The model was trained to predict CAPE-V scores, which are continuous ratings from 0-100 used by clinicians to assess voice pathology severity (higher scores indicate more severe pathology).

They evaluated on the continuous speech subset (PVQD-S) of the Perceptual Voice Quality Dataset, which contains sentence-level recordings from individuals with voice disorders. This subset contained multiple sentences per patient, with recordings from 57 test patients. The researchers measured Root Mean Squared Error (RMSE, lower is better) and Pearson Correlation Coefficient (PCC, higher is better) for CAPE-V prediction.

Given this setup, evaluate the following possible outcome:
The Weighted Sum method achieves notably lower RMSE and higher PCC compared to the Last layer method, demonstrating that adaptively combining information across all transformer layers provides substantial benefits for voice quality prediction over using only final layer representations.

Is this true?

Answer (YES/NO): NO